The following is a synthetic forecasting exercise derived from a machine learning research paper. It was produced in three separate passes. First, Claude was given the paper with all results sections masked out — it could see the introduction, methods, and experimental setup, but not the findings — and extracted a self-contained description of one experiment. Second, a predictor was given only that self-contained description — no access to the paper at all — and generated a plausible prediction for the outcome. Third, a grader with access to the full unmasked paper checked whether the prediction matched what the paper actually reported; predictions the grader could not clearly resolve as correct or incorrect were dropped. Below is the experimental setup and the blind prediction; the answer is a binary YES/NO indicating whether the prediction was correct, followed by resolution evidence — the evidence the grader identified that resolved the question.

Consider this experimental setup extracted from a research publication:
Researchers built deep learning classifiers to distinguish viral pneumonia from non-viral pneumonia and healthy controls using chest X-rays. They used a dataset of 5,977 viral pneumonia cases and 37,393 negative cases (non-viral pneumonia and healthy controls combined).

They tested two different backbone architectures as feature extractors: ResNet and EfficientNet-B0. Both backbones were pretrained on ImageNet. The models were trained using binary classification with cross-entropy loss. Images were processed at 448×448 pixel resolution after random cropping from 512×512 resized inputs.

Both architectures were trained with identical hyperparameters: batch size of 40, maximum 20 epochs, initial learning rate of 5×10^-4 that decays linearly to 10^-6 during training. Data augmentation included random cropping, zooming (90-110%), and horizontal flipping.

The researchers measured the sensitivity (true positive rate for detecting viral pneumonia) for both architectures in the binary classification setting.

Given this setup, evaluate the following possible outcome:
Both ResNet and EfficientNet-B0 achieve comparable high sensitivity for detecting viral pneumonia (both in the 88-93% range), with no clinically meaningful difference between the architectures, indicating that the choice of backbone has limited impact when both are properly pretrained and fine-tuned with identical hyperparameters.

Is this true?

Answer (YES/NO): NO